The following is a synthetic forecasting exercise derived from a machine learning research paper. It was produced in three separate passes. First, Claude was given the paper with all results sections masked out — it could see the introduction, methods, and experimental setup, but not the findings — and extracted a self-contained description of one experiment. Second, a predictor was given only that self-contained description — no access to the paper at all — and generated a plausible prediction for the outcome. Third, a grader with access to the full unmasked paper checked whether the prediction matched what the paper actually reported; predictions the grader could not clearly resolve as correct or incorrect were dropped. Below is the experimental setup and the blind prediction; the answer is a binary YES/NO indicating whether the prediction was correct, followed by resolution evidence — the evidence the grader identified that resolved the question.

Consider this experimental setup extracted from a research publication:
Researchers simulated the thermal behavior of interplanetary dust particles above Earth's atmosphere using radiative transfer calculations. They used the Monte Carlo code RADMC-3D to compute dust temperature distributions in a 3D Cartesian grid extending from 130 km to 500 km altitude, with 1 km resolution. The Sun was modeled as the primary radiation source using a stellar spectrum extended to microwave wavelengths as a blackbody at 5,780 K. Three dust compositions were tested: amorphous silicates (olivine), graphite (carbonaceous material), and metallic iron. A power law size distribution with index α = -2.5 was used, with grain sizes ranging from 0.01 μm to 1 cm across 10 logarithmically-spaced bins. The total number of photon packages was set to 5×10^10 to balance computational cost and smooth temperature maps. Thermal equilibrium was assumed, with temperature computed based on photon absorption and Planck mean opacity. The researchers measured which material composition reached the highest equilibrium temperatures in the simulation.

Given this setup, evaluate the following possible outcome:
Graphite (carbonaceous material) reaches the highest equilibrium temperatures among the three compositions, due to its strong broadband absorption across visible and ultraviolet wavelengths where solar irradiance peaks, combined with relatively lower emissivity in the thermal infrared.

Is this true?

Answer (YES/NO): NO